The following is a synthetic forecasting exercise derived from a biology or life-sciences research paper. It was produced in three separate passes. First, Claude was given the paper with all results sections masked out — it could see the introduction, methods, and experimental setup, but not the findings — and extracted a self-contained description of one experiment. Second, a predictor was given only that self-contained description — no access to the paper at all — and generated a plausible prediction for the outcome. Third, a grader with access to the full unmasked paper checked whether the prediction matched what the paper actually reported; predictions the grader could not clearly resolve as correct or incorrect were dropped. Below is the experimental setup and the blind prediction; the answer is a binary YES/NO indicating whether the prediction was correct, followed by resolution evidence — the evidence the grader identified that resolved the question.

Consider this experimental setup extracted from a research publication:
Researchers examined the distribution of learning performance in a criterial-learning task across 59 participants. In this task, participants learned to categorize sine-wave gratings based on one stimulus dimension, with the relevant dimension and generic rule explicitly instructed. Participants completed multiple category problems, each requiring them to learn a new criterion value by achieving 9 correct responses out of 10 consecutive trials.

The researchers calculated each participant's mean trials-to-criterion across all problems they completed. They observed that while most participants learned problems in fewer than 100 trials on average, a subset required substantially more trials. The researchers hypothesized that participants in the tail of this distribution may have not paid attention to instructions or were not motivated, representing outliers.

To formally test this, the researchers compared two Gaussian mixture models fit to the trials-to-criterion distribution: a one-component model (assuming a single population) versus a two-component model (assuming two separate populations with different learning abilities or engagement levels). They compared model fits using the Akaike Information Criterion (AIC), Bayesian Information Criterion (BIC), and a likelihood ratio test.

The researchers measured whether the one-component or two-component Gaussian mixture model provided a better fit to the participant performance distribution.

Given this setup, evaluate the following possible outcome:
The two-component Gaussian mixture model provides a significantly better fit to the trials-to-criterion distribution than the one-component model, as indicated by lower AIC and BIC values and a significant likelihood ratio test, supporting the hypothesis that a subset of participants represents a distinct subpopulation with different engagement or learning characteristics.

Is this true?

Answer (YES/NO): YES